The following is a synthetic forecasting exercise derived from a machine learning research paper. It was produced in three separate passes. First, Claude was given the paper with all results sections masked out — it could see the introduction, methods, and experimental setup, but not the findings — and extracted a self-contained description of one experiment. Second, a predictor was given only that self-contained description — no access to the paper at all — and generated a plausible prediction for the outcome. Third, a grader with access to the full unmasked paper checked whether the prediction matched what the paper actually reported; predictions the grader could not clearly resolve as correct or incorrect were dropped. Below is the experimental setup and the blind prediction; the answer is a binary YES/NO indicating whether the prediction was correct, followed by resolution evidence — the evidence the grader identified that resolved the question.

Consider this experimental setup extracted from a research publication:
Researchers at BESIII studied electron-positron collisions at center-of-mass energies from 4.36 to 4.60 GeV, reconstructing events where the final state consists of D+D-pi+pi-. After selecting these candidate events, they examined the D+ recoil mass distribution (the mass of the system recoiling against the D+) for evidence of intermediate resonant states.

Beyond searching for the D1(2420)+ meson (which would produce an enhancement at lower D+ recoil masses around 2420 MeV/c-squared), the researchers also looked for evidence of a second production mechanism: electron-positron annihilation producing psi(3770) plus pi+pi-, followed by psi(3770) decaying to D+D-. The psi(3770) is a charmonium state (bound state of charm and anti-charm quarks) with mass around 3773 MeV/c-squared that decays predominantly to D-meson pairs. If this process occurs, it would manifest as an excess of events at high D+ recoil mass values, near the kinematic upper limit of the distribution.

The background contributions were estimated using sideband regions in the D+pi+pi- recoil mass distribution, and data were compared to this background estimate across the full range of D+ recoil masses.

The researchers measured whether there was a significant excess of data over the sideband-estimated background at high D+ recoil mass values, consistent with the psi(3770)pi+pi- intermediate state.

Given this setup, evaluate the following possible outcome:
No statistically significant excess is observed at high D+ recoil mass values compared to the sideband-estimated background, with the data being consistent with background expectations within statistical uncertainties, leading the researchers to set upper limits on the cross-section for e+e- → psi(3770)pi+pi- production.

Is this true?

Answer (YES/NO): NO